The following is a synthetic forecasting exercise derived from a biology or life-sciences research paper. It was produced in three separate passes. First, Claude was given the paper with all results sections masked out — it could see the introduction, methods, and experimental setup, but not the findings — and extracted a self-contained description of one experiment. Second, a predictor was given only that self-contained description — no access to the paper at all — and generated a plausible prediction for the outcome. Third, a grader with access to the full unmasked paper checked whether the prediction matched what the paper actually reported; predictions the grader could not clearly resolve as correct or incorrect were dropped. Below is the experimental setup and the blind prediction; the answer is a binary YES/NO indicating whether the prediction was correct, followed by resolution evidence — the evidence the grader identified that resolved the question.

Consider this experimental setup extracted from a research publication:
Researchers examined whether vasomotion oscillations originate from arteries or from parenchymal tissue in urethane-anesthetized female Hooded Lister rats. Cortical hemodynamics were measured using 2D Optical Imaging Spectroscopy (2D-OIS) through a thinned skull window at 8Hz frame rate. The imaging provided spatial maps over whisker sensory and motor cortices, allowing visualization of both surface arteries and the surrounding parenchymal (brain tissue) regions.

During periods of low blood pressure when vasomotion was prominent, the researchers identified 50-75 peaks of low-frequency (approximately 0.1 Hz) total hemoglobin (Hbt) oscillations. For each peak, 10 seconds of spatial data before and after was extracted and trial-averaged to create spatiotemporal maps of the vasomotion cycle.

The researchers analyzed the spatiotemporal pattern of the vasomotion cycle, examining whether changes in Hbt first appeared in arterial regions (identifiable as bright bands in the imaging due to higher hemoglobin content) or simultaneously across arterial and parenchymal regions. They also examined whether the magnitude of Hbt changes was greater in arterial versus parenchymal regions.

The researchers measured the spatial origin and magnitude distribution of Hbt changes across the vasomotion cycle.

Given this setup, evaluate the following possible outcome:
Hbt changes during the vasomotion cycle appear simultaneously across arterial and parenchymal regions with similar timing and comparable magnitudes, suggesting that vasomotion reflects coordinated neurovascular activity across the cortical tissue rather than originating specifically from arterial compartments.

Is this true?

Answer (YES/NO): NO